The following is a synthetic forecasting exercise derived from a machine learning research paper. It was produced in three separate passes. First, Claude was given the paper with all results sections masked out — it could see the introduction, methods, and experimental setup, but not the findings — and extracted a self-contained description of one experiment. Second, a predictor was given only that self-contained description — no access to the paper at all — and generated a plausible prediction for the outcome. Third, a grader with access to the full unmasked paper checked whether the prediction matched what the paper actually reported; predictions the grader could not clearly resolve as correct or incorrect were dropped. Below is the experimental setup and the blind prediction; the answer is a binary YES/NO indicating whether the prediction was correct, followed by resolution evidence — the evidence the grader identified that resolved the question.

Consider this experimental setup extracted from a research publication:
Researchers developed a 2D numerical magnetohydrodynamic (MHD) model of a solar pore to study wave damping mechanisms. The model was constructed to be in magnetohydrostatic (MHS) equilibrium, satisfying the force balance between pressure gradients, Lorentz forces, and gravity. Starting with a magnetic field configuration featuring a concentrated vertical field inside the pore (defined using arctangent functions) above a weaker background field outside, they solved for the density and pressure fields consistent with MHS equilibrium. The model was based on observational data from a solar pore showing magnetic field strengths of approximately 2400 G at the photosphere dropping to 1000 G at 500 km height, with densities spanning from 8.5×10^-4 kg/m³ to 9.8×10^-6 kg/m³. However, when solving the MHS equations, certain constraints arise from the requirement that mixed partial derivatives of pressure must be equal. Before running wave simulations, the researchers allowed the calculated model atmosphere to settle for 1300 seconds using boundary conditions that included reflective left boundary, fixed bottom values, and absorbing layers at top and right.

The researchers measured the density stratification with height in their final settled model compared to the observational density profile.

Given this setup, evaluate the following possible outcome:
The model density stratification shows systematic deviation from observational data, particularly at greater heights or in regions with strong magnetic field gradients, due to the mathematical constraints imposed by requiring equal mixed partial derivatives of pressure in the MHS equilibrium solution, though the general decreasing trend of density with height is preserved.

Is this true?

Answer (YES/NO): NO